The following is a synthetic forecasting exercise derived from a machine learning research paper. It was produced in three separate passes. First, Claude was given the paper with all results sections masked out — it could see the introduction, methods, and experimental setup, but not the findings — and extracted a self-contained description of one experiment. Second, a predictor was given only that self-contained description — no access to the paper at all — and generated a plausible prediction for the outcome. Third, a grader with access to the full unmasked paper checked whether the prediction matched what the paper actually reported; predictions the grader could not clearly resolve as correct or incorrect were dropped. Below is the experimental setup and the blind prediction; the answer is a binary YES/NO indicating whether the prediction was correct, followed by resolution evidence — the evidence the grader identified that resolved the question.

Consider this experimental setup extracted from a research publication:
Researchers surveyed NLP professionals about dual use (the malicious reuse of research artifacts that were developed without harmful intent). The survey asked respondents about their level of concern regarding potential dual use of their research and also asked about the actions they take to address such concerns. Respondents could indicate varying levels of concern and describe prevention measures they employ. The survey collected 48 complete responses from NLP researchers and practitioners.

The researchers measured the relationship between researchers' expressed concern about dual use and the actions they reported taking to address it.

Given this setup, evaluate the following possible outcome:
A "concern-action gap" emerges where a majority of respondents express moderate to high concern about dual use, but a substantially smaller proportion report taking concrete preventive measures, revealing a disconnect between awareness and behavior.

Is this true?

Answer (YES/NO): YES